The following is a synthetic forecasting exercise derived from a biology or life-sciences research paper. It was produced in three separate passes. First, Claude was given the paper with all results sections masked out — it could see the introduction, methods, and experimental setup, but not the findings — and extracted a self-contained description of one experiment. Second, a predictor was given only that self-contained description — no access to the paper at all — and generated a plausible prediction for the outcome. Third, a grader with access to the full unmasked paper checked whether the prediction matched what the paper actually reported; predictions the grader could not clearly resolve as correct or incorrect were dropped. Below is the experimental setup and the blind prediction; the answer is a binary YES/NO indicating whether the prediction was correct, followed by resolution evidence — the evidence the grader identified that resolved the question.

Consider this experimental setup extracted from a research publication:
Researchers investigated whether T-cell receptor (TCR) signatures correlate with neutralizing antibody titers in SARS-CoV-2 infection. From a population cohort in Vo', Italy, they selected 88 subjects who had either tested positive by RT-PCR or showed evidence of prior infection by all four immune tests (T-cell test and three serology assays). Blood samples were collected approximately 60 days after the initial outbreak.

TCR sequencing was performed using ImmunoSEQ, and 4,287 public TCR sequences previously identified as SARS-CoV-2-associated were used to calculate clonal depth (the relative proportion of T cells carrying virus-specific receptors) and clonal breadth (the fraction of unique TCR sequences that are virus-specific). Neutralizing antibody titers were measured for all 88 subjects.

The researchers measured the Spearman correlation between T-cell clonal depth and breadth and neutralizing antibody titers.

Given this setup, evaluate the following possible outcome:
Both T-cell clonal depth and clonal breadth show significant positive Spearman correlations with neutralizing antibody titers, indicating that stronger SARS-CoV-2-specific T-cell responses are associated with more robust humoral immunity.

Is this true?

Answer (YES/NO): YES